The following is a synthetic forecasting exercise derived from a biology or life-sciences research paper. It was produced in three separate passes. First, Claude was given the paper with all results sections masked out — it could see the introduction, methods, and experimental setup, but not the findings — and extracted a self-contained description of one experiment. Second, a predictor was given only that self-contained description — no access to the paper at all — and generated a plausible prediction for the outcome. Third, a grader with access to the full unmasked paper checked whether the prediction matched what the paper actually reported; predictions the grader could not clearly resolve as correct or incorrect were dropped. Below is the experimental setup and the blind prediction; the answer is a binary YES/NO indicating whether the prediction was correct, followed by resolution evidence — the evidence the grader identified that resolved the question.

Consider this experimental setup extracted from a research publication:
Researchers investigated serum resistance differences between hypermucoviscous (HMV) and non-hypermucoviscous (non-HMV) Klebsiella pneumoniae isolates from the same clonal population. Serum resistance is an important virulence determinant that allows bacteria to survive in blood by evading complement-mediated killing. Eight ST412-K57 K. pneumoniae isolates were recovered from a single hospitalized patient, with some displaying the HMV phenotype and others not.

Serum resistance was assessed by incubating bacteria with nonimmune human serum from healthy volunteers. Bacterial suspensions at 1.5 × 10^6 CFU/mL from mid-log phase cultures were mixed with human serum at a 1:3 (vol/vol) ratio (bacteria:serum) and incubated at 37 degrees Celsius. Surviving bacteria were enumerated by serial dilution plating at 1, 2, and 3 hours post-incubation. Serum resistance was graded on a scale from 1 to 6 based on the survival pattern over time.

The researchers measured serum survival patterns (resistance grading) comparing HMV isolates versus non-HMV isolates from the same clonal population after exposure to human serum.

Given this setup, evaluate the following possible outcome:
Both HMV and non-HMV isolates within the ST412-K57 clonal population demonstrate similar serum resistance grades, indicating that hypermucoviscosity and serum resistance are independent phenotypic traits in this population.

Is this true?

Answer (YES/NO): YES